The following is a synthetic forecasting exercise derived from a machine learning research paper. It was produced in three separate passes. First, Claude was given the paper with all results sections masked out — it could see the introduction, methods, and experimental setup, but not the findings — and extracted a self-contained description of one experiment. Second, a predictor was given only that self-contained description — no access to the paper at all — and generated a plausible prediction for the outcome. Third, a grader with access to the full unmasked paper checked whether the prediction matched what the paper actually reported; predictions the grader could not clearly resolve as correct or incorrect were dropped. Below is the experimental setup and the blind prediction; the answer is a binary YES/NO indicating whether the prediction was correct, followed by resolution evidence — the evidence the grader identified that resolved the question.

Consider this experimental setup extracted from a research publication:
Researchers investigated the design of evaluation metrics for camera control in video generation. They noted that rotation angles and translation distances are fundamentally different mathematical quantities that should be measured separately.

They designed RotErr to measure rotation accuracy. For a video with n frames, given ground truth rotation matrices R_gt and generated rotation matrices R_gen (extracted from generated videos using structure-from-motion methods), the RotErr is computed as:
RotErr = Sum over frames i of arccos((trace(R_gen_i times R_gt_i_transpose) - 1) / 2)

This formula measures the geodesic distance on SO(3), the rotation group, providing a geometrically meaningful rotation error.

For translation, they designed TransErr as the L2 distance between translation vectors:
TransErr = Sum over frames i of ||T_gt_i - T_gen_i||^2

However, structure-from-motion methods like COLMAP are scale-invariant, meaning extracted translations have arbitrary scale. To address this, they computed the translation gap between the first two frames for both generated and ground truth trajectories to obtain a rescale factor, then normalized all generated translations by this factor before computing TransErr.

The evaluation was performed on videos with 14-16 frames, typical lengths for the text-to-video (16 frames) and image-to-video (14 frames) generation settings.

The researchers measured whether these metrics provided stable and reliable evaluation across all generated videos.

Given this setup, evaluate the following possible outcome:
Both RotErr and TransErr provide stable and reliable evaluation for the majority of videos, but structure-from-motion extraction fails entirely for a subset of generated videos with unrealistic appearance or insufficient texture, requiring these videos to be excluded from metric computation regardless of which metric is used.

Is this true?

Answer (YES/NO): NO